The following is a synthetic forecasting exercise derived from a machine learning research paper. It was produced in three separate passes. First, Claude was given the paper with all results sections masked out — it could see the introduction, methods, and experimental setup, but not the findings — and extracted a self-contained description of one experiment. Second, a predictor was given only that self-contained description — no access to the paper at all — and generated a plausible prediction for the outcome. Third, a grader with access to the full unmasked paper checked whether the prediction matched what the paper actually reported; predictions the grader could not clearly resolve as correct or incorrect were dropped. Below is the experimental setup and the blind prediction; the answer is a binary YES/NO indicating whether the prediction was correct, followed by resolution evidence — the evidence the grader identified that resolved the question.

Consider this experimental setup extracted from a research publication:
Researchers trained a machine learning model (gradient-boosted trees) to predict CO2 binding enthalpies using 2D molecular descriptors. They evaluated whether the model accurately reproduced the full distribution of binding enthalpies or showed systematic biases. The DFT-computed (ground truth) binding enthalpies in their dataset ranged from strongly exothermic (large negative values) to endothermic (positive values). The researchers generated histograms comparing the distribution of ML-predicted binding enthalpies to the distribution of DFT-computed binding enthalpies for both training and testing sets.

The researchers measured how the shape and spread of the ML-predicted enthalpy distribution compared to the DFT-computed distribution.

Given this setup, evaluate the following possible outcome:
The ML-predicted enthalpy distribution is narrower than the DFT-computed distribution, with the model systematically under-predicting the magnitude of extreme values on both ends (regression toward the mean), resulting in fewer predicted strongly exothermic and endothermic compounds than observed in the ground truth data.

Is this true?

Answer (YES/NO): YES